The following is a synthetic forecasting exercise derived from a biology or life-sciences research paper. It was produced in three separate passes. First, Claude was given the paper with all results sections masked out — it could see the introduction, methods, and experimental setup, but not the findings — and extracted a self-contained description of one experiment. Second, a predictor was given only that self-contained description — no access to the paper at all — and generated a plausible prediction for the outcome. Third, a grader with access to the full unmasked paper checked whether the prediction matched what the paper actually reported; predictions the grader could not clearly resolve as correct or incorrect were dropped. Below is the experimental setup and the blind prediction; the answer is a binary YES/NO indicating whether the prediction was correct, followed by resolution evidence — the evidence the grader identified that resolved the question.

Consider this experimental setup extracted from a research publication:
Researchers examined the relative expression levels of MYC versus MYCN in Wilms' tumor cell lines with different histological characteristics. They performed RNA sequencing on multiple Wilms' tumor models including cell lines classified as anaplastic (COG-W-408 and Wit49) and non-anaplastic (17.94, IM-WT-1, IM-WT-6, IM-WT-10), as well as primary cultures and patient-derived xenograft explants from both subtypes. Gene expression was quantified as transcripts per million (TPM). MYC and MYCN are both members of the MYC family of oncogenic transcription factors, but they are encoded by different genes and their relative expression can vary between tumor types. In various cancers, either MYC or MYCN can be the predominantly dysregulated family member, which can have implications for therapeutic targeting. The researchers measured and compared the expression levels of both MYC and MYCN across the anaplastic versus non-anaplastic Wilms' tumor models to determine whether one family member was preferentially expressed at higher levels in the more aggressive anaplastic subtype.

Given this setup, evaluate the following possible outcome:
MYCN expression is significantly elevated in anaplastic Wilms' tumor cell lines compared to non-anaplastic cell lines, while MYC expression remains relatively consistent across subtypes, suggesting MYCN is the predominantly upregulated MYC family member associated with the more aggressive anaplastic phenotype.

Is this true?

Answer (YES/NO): YES